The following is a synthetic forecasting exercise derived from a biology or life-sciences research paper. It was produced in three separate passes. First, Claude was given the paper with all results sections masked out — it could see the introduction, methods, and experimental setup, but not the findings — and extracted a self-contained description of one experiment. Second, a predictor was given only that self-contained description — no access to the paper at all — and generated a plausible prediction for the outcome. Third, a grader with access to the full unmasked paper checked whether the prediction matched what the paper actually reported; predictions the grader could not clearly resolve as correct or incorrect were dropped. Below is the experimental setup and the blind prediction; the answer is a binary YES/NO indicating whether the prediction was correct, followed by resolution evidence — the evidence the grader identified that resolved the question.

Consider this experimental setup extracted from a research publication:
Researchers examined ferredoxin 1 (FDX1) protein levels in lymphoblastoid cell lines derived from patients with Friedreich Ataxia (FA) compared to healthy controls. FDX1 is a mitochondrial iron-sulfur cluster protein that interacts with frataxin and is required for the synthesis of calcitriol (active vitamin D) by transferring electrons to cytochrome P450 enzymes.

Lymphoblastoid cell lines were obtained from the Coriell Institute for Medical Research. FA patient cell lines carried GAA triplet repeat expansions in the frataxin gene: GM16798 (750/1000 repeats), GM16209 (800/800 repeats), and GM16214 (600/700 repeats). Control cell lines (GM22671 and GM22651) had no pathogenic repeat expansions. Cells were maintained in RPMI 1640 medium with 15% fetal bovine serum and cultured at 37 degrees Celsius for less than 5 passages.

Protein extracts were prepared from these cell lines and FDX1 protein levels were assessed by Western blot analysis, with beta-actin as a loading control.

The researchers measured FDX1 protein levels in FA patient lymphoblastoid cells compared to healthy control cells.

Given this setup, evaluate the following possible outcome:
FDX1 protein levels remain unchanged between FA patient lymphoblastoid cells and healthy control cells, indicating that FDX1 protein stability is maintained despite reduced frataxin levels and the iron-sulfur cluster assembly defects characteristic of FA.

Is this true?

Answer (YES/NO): NO